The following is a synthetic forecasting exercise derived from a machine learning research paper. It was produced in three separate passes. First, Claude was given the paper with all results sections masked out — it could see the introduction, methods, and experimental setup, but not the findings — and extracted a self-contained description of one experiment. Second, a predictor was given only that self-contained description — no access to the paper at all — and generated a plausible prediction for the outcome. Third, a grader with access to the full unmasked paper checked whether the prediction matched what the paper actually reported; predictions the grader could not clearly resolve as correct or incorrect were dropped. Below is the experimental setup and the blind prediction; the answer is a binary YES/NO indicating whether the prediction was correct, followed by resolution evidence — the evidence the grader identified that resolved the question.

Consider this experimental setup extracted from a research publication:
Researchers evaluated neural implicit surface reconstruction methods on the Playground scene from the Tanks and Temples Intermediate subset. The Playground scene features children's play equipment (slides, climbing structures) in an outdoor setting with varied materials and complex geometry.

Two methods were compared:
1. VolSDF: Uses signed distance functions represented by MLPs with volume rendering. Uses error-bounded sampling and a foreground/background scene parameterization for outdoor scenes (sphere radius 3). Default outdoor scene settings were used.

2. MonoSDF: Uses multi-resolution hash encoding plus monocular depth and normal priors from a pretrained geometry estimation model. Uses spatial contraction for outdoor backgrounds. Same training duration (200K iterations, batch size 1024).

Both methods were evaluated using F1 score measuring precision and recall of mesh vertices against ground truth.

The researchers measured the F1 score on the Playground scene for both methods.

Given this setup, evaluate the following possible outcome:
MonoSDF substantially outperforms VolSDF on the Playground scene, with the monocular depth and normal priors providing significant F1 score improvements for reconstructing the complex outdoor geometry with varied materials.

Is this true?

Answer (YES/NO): YES